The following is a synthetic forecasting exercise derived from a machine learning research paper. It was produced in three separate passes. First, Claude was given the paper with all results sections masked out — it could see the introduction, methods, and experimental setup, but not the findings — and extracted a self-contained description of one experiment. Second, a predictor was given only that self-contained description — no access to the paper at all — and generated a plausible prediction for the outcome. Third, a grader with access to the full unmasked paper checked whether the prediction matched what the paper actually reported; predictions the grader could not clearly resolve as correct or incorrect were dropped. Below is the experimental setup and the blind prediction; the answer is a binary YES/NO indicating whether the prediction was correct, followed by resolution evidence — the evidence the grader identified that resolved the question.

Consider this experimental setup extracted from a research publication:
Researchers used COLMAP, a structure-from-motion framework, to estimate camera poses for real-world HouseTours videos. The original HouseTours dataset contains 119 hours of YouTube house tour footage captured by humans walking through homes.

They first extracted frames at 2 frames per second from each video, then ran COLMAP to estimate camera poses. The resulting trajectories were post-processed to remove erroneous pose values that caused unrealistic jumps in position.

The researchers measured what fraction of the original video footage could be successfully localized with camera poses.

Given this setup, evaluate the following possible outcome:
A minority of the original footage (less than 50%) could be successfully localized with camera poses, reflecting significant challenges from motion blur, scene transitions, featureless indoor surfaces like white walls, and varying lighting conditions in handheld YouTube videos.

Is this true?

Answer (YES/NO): YES